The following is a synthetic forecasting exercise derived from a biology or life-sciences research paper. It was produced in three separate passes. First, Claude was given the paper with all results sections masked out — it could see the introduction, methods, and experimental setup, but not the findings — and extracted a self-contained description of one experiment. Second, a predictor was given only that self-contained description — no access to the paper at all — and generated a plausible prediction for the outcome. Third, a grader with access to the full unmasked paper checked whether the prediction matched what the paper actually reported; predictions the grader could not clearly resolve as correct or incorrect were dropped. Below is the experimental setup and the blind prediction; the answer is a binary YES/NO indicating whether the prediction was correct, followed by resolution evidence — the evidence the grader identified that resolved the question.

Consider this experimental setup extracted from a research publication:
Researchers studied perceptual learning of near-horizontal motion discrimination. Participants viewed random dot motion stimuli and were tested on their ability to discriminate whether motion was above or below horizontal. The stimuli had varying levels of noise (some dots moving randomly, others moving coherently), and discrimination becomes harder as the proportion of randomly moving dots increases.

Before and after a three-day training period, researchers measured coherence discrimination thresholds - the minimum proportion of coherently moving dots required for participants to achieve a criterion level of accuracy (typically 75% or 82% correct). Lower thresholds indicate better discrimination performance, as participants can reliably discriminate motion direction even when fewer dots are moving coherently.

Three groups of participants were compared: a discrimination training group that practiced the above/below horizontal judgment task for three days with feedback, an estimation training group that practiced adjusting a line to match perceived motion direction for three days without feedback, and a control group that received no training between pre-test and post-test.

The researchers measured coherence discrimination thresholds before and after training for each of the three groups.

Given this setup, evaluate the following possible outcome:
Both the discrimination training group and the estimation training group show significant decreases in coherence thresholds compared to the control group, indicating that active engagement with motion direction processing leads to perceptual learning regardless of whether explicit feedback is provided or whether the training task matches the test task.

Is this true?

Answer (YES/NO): YES